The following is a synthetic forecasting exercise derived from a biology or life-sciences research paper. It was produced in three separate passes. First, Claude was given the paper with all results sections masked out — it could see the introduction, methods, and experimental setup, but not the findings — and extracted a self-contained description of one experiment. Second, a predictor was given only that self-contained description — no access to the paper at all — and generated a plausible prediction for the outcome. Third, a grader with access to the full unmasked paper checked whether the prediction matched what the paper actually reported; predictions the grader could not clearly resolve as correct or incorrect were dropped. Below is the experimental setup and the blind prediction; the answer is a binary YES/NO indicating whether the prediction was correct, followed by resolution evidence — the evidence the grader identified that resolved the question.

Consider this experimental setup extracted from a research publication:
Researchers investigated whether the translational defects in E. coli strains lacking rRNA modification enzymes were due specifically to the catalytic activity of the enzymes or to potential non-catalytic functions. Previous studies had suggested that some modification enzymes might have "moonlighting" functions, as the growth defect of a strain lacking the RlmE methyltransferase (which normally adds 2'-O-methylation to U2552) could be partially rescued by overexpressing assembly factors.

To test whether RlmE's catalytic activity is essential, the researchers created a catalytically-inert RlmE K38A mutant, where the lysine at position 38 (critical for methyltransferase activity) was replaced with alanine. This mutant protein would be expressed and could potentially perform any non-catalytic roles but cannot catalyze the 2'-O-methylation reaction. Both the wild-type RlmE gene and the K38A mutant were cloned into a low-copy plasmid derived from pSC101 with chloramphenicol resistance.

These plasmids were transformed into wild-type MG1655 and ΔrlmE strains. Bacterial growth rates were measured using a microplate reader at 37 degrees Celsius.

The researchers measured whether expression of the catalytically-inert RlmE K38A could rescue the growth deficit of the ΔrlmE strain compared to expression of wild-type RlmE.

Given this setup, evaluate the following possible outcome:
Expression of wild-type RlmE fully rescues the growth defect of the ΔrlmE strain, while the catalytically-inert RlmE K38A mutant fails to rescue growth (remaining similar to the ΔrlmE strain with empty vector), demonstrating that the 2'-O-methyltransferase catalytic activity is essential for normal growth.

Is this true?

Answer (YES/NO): NO